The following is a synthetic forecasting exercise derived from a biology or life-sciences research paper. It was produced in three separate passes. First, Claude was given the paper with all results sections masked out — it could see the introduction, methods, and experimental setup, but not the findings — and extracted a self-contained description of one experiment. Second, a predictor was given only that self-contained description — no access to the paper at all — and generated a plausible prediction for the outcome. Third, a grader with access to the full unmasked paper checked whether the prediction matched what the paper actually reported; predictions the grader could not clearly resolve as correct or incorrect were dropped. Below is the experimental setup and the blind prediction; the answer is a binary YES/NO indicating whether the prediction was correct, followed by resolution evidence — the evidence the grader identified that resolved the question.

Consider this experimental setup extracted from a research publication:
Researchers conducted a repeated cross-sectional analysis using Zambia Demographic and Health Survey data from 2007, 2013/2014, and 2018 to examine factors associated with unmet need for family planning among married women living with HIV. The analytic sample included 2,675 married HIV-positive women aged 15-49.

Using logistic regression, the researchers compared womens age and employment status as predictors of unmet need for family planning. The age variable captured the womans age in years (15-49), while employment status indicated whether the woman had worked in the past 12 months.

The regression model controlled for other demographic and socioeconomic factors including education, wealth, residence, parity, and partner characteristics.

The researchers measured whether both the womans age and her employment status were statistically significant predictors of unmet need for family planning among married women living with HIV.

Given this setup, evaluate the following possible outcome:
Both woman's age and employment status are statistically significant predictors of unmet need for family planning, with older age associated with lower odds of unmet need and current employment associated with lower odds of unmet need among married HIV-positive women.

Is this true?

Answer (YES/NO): YES